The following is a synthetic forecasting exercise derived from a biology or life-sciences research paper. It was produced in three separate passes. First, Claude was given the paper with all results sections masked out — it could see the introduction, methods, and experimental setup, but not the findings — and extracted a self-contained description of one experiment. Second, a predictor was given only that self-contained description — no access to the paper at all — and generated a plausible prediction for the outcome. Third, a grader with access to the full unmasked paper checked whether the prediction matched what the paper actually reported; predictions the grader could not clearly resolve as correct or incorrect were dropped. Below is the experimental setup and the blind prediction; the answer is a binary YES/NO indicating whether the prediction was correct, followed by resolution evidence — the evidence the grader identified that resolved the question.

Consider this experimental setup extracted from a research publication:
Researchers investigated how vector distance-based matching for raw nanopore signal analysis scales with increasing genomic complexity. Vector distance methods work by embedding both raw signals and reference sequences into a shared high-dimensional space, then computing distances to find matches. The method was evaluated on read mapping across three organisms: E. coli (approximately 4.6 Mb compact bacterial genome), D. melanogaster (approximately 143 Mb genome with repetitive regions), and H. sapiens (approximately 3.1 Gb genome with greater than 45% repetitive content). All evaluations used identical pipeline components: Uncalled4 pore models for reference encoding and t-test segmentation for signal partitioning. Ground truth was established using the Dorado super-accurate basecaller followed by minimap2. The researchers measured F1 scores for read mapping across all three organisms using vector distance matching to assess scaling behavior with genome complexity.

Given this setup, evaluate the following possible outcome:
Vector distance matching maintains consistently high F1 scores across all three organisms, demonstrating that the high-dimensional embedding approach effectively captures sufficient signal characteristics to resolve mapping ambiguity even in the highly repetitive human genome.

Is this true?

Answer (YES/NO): NO